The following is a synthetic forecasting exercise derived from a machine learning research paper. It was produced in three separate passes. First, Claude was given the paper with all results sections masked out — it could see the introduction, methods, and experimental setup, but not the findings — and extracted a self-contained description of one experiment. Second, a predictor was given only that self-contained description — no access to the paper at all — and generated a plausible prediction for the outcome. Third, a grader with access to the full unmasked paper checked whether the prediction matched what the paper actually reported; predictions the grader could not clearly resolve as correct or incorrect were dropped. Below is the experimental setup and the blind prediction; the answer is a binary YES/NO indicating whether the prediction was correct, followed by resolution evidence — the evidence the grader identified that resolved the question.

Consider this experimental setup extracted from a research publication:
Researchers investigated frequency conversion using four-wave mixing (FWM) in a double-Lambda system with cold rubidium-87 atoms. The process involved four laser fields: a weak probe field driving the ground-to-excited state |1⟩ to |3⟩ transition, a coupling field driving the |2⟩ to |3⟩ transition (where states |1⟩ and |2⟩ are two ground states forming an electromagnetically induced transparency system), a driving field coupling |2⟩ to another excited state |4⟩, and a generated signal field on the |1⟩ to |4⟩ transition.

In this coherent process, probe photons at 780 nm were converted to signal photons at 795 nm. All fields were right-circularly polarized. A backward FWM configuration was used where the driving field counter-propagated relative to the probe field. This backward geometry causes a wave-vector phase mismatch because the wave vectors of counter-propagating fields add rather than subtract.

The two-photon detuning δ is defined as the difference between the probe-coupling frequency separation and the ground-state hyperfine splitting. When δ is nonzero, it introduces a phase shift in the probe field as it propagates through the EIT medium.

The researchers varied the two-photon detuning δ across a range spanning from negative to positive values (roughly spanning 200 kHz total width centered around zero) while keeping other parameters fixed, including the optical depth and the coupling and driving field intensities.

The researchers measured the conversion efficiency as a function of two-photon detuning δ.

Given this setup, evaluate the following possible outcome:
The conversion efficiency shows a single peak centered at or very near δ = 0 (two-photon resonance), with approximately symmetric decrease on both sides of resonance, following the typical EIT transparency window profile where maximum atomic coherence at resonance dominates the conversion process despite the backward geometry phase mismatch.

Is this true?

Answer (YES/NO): NO